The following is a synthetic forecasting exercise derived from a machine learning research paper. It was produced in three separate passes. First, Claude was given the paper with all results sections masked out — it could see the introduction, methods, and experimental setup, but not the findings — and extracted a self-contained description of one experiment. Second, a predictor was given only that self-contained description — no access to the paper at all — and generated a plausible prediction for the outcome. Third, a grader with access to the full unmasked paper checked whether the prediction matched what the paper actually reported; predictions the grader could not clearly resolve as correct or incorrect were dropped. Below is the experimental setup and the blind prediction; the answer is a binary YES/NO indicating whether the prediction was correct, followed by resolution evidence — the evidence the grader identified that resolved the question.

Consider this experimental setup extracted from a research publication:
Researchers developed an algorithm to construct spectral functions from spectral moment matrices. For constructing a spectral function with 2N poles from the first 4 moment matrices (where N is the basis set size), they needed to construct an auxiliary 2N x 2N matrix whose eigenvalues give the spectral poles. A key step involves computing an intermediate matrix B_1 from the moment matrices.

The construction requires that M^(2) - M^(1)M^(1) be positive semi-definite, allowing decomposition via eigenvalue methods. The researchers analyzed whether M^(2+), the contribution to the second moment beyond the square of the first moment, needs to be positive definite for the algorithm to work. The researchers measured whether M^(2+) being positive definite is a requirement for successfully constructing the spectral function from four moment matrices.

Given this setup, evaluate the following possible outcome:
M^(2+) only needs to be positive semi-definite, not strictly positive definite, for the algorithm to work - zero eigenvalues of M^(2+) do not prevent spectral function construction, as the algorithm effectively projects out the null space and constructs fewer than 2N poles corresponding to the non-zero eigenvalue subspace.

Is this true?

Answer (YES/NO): NO